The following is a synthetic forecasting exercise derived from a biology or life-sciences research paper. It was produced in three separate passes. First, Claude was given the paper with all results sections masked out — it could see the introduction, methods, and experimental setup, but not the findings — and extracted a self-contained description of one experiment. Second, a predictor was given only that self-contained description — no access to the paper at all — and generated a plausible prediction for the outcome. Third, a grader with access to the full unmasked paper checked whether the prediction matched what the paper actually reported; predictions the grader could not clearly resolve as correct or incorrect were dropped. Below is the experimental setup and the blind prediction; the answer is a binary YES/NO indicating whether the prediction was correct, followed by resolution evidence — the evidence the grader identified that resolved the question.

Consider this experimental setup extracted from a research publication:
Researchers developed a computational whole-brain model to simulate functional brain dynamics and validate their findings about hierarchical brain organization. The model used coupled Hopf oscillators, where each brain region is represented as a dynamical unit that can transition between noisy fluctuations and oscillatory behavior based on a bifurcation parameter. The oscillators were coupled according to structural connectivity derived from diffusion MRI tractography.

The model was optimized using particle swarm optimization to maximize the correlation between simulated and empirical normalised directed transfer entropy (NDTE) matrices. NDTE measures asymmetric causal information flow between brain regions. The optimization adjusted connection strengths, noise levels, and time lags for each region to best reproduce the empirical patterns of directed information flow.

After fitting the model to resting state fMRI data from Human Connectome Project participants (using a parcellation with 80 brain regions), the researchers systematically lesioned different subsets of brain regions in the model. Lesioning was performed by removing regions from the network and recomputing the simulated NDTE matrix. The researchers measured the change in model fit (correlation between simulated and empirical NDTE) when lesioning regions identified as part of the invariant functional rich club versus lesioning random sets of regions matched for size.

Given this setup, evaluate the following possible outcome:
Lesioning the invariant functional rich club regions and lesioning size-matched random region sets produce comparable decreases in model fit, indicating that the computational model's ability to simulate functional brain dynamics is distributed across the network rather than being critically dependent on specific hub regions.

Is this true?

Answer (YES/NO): NO